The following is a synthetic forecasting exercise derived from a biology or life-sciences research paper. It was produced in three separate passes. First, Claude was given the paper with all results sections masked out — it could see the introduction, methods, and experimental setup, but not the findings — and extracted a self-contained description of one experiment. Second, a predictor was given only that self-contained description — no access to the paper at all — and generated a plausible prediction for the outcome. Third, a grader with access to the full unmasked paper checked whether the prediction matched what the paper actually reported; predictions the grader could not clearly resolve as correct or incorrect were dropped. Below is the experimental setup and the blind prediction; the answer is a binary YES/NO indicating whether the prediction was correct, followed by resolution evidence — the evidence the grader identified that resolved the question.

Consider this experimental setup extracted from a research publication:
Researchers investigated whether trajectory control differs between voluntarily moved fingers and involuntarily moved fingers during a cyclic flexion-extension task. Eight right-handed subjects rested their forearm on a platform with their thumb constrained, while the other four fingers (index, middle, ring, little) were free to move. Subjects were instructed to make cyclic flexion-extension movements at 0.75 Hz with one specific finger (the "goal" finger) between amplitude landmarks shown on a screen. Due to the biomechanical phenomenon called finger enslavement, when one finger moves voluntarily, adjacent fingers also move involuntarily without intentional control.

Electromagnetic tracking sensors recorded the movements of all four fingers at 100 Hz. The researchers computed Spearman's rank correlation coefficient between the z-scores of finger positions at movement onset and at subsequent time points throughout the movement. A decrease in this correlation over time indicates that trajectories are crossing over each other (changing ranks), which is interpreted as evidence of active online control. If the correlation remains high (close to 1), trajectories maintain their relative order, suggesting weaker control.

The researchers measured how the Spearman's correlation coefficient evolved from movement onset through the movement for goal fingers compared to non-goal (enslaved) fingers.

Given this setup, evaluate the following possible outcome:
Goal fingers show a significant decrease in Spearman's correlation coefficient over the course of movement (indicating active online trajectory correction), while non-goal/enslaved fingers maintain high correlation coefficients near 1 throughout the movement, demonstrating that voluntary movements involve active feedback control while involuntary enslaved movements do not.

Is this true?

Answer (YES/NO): NO